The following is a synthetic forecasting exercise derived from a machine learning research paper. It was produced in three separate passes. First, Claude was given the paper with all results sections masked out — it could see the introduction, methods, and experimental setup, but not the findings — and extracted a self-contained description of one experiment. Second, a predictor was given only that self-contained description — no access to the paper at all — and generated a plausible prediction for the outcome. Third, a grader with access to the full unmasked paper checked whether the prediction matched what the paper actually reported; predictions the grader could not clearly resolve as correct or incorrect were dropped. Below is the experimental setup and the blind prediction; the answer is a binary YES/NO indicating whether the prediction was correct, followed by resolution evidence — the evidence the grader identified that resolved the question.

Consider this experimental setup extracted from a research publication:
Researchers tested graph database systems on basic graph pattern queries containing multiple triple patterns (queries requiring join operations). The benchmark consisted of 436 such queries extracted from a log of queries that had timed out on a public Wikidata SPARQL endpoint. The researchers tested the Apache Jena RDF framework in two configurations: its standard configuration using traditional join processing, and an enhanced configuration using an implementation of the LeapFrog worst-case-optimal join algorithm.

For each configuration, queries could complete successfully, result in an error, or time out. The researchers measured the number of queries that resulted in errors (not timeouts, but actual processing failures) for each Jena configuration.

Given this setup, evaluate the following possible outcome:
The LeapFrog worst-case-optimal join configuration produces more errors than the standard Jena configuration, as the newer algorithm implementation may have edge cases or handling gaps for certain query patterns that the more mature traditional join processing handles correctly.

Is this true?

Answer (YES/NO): YES